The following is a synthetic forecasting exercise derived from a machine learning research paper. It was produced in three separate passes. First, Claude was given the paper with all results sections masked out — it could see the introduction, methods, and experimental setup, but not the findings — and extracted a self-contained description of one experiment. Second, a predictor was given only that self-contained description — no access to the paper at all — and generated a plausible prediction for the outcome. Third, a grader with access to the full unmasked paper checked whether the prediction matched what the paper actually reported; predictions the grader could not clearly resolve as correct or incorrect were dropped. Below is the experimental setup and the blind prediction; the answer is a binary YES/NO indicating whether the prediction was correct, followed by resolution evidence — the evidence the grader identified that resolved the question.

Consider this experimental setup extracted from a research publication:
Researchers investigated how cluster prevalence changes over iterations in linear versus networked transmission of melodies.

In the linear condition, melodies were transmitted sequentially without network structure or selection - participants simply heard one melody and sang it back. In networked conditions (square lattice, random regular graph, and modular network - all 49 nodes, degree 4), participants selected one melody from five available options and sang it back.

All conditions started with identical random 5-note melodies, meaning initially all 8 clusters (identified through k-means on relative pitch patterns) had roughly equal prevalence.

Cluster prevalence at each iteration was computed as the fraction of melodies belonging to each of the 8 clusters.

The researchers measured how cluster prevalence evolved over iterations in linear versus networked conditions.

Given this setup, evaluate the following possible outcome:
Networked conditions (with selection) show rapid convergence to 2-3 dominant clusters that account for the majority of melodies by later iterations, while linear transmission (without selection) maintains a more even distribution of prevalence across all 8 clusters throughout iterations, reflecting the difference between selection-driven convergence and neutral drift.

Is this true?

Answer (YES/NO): NO